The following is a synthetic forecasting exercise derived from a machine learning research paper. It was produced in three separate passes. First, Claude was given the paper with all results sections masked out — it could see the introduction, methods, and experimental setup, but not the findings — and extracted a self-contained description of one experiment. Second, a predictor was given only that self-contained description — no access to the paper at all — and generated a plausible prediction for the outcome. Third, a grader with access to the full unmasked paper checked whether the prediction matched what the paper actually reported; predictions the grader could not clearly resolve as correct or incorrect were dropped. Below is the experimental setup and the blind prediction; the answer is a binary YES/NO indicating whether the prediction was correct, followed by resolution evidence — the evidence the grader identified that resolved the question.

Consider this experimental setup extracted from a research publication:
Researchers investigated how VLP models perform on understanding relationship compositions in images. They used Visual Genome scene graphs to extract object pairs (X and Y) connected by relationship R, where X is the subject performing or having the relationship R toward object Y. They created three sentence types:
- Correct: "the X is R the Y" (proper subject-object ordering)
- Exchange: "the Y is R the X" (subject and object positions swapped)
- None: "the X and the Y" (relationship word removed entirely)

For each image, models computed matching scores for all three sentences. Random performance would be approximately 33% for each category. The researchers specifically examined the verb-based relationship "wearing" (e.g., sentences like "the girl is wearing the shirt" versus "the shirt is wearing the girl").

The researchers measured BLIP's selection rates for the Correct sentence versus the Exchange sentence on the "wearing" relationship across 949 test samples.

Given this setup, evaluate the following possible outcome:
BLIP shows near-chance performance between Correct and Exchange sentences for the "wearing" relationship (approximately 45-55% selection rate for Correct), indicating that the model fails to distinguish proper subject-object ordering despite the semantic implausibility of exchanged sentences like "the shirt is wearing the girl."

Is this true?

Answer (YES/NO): NO